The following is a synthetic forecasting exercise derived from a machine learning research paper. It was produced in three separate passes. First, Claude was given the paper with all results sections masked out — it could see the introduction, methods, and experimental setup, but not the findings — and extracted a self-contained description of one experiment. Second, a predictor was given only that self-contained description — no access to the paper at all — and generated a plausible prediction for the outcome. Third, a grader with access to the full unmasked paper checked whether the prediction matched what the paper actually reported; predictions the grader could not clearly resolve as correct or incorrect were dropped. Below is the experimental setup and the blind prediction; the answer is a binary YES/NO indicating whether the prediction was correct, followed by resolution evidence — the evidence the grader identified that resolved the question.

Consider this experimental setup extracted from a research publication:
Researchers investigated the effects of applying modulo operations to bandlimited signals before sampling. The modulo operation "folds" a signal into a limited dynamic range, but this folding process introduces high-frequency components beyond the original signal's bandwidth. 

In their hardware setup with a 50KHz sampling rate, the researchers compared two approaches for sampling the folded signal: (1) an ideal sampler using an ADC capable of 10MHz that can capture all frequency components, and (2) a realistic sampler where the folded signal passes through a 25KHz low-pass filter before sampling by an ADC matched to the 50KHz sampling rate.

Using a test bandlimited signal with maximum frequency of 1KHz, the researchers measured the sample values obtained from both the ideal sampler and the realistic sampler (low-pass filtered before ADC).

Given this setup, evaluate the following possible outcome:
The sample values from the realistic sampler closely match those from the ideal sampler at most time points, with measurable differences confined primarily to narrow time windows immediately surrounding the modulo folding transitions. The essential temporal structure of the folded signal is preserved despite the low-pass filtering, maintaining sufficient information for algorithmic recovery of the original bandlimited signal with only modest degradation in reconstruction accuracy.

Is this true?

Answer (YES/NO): NO